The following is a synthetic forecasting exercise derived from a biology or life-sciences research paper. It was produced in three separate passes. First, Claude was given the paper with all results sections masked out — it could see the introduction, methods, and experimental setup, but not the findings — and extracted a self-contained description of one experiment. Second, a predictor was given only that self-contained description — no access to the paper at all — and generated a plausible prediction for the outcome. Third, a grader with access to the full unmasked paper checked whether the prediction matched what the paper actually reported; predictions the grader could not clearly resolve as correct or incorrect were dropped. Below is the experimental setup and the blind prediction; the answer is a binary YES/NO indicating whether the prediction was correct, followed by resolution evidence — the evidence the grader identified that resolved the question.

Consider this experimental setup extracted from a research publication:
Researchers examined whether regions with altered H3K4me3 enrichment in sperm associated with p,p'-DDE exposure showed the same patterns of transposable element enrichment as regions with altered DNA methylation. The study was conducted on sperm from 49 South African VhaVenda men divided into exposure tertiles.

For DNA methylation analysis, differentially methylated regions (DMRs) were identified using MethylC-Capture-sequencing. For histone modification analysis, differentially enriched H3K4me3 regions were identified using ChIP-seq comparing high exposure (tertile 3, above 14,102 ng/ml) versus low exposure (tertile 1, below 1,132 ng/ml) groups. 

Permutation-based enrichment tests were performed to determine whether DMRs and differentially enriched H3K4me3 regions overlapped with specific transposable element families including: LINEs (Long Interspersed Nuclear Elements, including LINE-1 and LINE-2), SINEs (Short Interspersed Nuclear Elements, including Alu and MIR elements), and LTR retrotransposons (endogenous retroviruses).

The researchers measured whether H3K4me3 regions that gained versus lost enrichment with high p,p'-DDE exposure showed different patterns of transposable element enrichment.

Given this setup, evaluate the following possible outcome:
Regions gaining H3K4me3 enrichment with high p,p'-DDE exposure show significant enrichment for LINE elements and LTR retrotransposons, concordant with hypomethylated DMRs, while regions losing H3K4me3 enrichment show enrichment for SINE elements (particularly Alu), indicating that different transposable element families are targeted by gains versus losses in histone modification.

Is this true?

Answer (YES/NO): NO